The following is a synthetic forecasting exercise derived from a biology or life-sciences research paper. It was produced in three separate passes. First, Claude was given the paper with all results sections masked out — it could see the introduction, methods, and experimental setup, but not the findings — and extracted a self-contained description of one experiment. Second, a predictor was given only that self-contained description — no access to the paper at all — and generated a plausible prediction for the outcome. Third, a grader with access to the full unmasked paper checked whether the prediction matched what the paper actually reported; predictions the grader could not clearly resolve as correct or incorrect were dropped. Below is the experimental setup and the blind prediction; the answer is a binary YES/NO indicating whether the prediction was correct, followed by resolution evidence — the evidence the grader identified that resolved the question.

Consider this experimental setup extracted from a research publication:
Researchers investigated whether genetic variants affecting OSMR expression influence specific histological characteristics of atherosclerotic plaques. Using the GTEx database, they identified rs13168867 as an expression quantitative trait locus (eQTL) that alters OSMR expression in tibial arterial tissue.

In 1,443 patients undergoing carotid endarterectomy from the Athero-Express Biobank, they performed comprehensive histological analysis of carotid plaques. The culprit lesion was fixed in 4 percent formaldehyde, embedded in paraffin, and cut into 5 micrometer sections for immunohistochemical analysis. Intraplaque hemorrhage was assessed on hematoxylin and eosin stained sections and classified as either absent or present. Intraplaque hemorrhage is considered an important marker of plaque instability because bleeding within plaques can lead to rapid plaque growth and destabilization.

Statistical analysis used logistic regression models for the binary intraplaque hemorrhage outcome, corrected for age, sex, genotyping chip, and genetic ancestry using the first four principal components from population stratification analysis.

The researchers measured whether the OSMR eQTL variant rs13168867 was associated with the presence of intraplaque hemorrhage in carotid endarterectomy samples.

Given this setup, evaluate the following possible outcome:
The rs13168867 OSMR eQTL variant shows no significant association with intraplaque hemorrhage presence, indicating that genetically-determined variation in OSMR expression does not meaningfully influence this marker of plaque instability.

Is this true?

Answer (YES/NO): YES